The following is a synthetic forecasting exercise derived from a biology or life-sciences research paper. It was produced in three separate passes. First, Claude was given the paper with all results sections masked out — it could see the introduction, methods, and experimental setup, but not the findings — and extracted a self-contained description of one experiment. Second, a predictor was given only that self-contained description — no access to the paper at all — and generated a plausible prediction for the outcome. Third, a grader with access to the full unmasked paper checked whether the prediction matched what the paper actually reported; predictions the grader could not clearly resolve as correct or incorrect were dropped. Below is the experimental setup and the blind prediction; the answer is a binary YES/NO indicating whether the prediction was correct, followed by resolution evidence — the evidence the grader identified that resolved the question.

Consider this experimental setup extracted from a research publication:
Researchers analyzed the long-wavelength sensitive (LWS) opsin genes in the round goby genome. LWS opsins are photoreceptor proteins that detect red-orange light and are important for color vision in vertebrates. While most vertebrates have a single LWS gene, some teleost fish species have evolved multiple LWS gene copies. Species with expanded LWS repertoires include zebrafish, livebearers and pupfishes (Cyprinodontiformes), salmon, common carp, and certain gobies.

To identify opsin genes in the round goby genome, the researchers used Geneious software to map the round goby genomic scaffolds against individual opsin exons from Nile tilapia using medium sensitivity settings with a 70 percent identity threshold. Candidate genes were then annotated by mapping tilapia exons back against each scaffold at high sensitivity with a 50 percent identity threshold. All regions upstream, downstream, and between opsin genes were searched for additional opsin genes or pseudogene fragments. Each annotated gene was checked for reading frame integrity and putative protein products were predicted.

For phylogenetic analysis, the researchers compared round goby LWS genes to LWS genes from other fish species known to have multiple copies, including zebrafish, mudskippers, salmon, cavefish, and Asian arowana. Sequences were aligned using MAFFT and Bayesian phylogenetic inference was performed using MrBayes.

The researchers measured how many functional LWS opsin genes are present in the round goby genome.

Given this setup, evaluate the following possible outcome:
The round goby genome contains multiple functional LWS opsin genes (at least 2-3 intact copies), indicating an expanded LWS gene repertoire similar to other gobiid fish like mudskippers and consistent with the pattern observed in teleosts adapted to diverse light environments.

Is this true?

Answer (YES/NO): YES